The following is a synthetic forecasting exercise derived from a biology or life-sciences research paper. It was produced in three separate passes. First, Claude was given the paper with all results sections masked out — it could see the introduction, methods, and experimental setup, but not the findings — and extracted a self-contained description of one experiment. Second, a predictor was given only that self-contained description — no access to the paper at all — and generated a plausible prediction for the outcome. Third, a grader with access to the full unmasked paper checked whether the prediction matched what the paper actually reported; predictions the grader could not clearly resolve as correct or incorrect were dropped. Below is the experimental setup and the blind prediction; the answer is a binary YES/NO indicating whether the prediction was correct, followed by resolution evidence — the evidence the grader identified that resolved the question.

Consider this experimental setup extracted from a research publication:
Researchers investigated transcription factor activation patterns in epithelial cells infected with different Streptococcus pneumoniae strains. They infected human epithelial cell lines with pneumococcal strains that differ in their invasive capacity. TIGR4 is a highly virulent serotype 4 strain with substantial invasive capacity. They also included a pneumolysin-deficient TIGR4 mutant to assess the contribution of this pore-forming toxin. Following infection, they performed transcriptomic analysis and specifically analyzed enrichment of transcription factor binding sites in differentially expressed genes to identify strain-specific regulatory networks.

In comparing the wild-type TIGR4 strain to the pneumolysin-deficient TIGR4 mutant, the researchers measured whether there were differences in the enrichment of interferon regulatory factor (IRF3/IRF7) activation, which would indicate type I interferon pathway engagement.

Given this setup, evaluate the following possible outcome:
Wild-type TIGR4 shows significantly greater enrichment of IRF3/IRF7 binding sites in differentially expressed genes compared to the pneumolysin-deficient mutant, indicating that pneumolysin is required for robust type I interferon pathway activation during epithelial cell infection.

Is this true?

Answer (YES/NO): NO